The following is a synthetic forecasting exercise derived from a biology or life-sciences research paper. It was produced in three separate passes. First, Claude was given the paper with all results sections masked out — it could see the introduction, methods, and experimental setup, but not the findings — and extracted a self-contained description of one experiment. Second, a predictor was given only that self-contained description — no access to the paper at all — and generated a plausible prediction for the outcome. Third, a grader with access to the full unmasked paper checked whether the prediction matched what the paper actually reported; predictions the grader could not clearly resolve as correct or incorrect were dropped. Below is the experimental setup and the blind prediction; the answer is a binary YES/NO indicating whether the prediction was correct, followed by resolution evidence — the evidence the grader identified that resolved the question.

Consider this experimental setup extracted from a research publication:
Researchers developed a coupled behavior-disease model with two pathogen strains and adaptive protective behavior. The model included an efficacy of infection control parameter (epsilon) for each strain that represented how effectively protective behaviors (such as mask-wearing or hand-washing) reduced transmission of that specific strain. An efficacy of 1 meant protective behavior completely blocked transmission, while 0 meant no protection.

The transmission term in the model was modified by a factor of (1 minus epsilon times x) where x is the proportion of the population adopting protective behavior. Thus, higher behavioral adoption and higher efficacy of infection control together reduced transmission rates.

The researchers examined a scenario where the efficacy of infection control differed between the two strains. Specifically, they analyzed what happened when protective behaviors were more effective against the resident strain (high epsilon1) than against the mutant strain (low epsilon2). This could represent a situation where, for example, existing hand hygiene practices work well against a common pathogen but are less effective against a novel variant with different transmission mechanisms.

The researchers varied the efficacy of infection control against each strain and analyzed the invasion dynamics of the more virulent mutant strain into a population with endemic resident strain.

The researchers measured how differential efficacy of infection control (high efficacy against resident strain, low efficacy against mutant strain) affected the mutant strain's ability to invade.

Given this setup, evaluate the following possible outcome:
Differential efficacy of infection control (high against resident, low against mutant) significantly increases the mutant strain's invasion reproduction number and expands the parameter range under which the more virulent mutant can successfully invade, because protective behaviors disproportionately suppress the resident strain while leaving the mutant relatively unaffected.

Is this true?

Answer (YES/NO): YES